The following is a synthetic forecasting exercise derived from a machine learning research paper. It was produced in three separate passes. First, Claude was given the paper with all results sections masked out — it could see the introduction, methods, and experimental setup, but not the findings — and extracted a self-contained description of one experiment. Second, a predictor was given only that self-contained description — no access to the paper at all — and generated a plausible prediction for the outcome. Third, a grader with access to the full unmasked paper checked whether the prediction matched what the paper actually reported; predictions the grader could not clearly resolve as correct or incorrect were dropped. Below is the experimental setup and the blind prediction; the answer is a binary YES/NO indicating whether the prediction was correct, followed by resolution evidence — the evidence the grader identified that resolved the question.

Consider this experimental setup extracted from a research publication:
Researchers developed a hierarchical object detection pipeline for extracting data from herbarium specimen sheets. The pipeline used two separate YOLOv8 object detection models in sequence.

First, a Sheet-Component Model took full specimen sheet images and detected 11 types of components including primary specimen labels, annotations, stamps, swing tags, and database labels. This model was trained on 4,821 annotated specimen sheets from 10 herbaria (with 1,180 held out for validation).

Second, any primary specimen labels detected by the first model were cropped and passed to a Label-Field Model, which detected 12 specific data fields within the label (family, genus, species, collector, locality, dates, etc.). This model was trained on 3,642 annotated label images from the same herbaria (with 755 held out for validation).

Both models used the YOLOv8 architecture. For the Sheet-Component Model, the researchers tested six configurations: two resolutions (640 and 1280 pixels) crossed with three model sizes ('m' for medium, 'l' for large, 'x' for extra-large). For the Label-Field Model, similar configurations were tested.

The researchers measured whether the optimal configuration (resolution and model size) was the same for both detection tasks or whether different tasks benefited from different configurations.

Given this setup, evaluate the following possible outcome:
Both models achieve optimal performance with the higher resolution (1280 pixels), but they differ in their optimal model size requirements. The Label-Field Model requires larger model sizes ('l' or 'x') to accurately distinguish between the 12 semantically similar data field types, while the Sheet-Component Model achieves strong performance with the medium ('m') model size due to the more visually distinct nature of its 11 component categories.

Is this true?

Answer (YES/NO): NO